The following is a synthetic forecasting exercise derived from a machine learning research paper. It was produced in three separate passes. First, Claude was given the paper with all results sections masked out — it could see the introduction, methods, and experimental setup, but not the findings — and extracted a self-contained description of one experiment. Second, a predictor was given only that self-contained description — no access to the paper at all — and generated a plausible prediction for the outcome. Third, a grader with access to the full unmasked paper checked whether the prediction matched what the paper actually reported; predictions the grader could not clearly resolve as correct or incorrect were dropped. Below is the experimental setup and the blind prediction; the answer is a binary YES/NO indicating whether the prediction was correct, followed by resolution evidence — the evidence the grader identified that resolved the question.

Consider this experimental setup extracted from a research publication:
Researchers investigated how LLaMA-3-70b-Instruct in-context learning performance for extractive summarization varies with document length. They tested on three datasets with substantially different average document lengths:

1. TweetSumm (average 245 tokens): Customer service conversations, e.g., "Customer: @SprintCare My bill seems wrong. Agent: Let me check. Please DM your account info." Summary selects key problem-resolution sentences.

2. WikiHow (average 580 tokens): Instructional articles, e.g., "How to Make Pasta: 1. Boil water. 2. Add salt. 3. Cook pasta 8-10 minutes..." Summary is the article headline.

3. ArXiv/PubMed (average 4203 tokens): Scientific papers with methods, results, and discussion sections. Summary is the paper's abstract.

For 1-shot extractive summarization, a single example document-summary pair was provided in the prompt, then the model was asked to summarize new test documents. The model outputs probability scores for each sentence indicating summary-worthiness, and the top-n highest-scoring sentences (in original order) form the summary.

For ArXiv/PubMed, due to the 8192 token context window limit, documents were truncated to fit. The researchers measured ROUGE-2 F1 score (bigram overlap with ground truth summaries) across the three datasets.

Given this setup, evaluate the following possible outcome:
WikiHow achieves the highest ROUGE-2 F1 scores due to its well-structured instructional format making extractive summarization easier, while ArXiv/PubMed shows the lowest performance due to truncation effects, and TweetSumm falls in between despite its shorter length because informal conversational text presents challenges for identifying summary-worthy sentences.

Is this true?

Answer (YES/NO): NO